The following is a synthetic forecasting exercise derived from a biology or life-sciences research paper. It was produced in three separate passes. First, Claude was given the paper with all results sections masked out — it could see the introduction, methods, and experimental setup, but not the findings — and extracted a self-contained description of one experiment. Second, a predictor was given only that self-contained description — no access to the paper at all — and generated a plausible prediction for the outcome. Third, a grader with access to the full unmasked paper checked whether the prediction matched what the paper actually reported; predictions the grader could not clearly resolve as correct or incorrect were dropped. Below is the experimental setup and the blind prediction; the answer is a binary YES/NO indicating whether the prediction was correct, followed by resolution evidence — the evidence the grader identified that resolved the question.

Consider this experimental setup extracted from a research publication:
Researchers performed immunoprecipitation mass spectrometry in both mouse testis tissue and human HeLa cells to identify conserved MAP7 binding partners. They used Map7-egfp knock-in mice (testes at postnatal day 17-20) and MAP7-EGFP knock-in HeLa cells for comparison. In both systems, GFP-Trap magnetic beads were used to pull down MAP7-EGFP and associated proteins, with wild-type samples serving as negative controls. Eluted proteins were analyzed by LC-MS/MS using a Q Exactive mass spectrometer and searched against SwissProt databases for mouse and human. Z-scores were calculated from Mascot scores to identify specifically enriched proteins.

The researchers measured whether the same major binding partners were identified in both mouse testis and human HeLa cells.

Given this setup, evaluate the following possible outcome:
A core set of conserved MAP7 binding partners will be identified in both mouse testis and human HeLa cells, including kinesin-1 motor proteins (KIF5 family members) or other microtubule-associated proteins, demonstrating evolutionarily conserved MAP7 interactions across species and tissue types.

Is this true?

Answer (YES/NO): YES